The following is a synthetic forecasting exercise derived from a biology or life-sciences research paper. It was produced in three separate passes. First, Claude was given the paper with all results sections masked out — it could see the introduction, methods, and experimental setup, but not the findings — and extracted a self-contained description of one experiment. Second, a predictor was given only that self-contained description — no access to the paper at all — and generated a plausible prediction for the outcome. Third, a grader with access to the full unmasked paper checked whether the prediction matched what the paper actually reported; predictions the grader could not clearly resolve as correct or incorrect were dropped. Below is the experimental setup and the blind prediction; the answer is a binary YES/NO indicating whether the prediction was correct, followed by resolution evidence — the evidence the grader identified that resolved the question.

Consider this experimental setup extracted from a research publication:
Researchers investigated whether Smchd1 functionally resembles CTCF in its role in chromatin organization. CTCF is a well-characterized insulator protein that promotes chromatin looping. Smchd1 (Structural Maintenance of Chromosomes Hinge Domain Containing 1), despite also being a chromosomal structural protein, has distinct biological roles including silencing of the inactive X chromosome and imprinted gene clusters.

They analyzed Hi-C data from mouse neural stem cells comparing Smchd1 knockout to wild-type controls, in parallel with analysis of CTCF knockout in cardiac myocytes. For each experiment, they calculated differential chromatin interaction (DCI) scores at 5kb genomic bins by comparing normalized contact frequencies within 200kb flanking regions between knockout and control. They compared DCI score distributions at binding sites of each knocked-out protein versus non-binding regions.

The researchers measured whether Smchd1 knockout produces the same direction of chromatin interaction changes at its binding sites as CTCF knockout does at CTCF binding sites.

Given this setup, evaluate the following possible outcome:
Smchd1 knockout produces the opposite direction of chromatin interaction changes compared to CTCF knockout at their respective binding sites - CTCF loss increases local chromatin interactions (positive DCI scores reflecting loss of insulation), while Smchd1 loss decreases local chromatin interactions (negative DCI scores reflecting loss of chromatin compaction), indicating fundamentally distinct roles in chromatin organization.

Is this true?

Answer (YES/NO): NO